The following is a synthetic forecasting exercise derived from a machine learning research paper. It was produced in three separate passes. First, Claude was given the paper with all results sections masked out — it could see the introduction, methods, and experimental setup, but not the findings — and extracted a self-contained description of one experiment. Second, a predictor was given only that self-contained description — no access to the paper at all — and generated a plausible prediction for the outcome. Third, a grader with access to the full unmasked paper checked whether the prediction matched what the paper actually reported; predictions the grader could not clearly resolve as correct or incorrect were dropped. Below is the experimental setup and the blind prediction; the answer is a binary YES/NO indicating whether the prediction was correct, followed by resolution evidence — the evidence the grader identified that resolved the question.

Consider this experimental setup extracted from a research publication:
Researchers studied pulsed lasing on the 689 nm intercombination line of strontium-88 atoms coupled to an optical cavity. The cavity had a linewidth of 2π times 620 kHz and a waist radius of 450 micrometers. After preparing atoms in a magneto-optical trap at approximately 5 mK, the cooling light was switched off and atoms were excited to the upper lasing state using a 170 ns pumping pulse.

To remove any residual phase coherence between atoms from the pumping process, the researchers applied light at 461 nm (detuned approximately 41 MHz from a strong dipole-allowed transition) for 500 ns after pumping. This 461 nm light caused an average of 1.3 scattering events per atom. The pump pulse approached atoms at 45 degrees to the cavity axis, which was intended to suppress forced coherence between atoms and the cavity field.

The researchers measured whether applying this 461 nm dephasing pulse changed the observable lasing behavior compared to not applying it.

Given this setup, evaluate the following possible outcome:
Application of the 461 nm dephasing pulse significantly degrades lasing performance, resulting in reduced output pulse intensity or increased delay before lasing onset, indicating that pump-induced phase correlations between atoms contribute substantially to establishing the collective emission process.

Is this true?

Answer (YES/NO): NO